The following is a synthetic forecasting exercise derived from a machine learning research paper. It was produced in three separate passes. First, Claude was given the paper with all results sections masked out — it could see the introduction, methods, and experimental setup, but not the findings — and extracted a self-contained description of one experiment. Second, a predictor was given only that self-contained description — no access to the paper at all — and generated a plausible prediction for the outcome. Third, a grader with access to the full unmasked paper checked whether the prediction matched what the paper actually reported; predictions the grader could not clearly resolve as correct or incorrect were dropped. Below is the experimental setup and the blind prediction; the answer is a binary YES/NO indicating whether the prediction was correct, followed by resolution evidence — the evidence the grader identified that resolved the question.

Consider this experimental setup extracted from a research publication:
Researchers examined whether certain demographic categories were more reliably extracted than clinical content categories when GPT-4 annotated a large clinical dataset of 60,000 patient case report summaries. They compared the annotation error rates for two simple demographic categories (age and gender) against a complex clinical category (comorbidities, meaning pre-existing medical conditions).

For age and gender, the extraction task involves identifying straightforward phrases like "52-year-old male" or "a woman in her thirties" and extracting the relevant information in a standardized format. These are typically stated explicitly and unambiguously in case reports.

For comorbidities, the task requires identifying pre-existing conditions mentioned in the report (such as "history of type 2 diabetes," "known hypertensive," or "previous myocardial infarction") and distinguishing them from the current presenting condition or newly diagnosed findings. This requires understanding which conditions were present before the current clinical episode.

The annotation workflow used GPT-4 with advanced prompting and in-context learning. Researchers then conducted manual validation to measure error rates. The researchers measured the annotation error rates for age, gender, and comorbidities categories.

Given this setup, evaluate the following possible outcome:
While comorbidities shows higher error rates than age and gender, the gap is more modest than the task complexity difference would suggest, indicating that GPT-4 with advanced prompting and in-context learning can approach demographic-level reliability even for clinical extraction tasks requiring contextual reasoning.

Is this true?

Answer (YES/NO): NO